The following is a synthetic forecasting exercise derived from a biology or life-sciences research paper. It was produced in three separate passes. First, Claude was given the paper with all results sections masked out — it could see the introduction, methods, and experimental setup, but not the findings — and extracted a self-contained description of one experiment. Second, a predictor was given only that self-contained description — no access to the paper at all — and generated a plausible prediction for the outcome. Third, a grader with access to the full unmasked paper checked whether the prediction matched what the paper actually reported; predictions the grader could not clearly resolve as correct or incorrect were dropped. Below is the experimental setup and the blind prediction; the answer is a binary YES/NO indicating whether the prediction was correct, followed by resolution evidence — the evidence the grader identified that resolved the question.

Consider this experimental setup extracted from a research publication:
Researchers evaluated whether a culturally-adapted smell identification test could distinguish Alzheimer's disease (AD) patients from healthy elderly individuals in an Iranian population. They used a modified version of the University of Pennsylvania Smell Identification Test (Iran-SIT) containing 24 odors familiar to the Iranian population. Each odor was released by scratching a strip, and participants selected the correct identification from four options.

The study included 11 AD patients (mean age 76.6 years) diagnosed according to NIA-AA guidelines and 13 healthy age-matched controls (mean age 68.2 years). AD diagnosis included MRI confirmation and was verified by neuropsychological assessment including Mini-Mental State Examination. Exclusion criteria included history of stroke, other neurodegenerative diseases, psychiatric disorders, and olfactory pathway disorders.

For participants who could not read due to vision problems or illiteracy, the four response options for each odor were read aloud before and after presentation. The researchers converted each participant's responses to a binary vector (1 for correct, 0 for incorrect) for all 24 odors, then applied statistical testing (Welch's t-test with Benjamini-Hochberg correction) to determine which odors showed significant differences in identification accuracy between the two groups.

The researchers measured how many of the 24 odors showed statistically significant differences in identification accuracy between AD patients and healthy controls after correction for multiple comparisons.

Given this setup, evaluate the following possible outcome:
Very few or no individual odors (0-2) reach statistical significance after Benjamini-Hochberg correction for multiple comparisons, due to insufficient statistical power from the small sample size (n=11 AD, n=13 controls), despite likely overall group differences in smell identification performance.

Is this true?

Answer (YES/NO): YES